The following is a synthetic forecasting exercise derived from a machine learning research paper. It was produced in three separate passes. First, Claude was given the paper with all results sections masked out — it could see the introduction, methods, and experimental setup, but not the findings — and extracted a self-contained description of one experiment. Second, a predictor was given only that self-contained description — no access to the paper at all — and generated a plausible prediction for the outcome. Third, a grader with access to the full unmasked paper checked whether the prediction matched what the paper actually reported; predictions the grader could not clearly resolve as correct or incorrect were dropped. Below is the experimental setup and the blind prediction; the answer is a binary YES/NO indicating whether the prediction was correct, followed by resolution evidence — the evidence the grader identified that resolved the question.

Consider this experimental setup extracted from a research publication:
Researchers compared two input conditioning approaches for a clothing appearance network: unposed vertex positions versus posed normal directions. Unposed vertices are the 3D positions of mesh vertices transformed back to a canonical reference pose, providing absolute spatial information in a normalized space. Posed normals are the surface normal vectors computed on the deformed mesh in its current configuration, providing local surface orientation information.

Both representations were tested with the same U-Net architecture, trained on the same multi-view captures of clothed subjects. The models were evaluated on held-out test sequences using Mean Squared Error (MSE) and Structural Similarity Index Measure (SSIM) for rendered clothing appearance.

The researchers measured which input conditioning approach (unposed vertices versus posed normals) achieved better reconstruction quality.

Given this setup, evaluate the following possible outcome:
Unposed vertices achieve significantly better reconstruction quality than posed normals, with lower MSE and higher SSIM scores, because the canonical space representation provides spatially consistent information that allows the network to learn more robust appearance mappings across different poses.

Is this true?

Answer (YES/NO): NO